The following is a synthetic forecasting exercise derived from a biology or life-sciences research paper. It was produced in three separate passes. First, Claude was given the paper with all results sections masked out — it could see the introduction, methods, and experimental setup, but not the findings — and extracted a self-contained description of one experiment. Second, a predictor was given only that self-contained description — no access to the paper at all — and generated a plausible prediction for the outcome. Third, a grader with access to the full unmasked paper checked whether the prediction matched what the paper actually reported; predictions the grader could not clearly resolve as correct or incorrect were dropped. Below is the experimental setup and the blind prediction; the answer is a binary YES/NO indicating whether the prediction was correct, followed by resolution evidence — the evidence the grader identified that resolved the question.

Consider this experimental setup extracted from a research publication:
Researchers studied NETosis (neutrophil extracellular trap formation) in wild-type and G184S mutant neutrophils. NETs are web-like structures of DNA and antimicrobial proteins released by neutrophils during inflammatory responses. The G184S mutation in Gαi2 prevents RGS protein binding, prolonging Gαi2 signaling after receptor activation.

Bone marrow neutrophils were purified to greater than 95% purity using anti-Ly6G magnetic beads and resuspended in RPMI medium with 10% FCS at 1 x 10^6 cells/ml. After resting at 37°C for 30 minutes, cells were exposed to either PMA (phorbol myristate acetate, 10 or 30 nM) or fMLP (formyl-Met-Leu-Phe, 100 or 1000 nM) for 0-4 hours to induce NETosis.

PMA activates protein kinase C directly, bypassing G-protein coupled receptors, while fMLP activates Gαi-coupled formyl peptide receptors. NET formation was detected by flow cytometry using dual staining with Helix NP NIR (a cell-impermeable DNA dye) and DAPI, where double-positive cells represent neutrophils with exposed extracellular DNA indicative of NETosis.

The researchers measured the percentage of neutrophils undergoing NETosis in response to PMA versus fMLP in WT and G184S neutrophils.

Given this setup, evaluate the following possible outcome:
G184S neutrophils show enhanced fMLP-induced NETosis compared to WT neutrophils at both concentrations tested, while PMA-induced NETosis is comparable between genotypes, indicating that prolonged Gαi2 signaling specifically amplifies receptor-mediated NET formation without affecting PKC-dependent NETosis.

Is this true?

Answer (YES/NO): NO